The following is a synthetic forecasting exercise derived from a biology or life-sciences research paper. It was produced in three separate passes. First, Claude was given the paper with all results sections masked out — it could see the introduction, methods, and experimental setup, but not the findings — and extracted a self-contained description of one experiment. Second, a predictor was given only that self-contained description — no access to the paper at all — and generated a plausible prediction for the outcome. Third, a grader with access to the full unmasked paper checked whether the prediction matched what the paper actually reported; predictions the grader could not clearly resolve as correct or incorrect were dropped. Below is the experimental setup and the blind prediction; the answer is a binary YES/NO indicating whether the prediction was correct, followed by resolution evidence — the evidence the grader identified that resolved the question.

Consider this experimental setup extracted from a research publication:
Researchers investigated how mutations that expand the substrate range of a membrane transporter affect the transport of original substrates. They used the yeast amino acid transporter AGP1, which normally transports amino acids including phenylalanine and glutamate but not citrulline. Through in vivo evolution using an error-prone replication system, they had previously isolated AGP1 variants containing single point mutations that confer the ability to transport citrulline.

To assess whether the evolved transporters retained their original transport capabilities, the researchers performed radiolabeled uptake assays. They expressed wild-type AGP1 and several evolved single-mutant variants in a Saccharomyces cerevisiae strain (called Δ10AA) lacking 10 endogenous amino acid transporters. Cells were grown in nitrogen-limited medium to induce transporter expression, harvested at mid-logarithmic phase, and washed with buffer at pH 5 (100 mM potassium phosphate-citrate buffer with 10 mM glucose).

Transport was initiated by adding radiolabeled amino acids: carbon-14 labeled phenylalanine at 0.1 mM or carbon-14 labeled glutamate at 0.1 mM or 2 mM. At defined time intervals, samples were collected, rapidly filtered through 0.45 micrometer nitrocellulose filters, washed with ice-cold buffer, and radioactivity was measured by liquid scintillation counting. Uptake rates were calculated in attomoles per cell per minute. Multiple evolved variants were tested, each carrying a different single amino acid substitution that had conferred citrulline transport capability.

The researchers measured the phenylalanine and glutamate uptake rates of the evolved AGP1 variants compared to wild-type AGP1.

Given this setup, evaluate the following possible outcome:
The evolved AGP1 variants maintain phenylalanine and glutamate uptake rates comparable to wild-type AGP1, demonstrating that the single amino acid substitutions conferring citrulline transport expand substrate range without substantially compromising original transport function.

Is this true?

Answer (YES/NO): NO